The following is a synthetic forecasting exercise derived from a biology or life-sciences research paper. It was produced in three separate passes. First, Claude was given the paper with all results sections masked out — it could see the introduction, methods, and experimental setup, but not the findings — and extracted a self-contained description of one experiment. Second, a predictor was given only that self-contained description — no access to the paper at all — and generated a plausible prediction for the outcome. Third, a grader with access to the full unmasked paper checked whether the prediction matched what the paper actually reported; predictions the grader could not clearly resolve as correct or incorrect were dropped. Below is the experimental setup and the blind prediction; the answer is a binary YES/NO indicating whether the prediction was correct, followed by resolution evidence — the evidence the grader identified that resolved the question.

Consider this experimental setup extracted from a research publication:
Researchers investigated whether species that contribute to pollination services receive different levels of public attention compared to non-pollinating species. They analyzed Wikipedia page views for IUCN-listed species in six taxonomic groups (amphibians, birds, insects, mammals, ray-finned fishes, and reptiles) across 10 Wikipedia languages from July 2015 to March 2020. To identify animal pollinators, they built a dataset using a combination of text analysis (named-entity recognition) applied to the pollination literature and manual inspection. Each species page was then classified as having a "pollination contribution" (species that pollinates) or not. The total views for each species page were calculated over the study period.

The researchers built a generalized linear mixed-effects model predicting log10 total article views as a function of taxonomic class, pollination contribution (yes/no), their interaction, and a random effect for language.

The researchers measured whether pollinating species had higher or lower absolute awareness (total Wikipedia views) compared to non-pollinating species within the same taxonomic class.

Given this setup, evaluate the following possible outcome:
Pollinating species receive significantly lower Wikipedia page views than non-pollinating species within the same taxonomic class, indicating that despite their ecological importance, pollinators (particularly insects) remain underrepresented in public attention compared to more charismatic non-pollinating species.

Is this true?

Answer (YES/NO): NO